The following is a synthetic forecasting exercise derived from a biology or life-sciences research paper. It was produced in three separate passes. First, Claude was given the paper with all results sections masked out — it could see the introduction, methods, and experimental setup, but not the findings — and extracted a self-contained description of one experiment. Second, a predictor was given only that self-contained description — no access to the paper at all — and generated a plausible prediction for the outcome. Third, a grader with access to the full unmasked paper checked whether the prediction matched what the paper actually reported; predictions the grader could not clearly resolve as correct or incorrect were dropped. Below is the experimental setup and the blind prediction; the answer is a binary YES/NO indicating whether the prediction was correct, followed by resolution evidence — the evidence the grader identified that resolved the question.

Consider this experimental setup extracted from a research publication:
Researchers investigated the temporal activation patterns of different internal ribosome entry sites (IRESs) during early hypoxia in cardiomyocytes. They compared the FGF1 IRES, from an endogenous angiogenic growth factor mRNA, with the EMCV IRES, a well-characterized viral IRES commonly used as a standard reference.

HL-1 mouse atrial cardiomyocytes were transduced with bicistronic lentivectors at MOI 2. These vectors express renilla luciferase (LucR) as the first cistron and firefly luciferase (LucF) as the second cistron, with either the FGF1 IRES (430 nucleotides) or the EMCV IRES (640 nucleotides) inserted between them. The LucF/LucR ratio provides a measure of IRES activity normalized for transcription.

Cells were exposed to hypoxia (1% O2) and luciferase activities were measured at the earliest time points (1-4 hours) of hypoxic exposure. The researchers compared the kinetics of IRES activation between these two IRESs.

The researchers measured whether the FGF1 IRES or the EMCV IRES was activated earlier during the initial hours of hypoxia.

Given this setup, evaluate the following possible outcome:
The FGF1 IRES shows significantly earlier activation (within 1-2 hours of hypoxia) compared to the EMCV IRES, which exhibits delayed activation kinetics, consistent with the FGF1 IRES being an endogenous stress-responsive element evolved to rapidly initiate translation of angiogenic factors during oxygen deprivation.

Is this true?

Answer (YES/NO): NO